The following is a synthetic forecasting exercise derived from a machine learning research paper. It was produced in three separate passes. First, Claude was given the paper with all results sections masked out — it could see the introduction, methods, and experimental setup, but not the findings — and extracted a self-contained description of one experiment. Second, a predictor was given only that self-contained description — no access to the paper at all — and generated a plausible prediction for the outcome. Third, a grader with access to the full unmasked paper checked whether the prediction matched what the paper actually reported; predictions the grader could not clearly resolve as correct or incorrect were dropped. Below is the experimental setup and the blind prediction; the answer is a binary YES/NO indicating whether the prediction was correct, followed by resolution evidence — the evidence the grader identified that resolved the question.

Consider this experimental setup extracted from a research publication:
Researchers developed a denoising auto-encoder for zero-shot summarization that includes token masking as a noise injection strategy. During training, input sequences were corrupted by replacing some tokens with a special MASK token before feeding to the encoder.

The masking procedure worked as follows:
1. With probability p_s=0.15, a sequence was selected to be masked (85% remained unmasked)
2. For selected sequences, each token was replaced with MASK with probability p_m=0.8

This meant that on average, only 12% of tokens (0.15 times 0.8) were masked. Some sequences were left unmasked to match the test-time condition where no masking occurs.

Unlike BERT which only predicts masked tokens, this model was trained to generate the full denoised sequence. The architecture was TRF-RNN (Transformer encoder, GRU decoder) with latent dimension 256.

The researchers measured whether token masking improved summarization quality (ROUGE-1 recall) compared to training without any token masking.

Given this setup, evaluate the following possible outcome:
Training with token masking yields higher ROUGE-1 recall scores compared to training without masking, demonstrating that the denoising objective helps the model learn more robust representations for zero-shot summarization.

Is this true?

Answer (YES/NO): YES